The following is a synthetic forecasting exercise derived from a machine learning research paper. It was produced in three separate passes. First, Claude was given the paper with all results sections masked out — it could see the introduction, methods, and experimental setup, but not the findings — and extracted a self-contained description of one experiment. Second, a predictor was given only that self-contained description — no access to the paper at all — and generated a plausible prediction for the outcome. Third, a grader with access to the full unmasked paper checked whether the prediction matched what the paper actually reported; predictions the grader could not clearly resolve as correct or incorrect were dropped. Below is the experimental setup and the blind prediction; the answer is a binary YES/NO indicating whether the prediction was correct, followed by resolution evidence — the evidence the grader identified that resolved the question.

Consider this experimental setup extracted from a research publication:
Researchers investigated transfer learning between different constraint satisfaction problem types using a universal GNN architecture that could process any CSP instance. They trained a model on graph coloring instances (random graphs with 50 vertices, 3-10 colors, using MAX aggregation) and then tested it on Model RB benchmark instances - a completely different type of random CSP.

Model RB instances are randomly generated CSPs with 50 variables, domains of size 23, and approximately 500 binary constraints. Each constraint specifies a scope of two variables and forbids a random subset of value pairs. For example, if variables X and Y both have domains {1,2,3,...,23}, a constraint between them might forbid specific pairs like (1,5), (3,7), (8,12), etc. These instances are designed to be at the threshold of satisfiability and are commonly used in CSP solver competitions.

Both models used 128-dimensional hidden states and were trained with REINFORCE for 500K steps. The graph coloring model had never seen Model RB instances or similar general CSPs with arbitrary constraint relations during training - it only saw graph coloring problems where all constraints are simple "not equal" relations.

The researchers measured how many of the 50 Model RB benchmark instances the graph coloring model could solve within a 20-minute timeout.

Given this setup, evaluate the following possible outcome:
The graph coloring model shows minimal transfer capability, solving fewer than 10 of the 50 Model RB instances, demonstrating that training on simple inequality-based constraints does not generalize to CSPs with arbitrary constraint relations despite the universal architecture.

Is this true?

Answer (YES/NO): NO